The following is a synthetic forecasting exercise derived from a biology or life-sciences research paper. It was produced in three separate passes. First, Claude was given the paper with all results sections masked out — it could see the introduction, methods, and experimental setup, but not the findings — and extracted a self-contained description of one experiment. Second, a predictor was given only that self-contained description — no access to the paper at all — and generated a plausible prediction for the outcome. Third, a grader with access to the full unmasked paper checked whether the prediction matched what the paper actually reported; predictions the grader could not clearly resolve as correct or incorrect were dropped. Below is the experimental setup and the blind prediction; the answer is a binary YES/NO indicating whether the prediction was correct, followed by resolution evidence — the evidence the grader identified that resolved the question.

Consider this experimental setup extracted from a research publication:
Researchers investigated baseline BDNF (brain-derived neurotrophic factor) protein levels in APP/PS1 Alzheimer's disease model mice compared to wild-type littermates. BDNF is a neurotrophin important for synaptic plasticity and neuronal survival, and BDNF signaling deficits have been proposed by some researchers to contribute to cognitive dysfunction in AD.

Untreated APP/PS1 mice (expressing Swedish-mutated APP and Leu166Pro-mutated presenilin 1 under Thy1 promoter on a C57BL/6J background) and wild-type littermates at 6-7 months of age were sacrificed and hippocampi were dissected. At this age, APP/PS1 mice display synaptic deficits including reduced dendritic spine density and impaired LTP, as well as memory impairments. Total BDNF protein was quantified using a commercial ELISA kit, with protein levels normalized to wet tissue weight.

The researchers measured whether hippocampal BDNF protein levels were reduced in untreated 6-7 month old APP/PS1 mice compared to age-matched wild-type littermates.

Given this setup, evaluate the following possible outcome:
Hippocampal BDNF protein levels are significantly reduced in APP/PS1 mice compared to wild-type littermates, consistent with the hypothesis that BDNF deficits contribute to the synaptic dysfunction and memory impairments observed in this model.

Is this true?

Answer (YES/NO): NO